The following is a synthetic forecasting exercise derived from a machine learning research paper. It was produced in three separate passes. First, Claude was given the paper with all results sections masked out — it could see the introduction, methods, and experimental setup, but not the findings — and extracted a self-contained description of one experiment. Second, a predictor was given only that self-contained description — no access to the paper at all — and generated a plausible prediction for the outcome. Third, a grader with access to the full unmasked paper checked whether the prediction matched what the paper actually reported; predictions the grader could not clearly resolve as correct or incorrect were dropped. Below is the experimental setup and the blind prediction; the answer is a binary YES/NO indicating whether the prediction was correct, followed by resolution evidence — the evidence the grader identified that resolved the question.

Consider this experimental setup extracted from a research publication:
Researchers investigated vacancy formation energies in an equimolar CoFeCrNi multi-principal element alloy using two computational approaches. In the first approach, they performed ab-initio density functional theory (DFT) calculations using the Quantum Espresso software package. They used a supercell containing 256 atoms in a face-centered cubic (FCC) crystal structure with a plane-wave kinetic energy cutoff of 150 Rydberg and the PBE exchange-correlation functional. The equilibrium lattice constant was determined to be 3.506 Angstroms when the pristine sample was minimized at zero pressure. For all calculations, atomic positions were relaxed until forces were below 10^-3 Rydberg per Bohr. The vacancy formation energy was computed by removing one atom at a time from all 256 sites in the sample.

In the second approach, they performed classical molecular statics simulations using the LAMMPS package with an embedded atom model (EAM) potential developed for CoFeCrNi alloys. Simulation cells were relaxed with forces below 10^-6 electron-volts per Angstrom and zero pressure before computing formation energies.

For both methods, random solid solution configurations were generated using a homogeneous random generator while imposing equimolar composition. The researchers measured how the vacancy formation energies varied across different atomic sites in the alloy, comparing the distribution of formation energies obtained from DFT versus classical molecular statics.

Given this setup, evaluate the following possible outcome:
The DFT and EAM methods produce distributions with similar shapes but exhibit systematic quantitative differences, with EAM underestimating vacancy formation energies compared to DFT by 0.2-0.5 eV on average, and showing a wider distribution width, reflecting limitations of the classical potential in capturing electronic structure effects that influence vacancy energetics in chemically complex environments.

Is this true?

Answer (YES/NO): NO